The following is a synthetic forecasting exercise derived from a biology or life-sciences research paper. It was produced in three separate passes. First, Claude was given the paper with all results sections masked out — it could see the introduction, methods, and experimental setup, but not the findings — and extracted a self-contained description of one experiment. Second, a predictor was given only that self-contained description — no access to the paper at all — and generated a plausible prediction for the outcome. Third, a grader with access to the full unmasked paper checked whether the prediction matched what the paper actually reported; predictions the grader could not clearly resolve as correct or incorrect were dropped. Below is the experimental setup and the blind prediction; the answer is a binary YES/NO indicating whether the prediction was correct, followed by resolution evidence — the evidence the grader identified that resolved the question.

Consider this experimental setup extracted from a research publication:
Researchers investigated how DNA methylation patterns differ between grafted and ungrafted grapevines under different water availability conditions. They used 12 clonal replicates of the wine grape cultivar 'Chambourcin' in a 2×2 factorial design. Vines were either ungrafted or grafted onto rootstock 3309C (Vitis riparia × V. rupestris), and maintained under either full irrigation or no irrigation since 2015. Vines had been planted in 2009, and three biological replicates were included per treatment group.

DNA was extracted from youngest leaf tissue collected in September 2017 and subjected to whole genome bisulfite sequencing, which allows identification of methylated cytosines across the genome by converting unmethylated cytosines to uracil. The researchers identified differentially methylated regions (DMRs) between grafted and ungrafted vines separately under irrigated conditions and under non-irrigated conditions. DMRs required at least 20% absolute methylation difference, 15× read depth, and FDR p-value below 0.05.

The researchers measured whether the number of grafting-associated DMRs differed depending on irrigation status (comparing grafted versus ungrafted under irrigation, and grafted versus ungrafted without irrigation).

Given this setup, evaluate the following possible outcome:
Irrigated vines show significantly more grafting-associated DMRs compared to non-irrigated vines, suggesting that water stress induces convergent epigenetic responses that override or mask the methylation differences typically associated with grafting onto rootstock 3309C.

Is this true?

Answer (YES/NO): NO